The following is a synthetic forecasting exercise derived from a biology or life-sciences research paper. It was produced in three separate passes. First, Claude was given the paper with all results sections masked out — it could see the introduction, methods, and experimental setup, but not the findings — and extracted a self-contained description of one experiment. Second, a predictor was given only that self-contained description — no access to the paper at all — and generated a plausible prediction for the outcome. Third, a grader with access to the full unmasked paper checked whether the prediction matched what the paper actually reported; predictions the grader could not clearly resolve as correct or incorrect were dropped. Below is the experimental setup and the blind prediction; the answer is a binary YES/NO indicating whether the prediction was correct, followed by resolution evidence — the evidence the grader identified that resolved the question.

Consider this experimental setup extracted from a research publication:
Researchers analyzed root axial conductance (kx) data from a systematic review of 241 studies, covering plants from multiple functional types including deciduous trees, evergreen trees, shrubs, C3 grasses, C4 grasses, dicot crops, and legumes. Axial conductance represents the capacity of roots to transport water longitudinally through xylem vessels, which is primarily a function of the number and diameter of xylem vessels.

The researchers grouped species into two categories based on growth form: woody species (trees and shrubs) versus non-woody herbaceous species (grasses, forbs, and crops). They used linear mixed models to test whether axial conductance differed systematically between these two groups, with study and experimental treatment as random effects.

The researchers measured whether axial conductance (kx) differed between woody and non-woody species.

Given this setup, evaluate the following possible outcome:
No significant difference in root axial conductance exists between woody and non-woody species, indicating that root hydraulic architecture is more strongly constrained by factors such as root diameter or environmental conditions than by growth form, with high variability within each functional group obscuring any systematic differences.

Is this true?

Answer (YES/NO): NO